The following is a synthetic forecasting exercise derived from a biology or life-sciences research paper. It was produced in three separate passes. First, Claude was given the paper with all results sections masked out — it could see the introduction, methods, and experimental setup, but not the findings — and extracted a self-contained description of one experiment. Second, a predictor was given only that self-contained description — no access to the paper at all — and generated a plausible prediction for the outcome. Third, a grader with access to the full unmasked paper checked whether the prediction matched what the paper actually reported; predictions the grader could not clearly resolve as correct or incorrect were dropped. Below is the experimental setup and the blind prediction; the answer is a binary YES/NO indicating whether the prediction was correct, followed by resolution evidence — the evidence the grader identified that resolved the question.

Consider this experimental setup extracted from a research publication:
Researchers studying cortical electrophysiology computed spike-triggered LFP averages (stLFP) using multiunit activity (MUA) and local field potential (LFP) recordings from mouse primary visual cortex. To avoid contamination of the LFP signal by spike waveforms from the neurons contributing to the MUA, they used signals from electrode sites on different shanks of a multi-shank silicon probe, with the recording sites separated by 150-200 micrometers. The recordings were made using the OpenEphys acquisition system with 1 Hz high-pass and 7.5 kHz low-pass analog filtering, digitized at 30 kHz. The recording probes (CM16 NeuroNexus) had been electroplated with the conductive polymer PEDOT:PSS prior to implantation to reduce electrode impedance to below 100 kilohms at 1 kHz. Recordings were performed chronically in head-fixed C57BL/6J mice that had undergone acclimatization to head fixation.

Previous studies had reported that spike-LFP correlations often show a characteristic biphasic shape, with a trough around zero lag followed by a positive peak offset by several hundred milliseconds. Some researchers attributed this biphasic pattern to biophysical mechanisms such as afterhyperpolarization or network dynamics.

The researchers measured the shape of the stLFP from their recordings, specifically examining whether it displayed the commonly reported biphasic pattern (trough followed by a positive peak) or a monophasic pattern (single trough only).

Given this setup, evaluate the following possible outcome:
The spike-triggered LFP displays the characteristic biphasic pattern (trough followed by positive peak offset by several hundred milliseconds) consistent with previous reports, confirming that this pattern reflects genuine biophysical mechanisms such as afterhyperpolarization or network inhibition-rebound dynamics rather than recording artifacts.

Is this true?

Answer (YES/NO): NO